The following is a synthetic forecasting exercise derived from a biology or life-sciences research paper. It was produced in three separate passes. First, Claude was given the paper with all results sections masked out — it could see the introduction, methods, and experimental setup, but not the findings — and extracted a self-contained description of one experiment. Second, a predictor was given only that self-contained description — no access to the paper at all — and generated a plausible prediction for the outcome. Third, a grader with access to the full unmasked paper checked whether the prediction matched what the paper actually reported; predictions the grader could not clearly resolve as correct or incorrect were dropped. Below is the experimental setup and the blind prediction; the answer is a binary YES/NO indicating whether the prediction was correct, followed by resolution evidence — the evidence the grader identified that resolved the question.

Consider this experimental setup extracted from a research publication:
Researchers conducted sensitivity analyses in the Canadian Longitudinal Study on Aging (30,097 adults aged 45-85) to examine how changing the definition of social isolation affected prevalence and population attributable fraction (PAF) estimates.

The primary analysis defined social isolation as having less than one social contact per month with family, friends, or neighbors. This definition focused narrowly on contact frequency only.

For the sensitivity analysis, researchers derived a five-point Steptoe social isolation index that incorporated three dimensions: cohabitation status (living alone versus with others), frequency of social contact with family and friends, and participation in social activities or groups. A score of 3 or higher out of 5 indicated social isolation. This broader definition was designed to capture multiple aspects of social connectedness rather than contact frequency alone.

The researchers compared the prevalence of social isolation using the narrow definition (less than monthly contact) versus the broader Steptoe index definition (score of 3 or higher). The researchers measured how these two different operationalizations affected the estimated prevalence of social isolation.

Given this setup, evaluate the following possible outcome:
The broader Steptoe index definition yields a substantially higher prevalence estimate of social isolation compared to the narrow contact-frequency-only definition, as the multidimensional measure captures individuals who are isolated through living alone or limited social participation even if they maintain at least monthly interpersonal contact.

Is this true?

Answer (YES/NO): YES